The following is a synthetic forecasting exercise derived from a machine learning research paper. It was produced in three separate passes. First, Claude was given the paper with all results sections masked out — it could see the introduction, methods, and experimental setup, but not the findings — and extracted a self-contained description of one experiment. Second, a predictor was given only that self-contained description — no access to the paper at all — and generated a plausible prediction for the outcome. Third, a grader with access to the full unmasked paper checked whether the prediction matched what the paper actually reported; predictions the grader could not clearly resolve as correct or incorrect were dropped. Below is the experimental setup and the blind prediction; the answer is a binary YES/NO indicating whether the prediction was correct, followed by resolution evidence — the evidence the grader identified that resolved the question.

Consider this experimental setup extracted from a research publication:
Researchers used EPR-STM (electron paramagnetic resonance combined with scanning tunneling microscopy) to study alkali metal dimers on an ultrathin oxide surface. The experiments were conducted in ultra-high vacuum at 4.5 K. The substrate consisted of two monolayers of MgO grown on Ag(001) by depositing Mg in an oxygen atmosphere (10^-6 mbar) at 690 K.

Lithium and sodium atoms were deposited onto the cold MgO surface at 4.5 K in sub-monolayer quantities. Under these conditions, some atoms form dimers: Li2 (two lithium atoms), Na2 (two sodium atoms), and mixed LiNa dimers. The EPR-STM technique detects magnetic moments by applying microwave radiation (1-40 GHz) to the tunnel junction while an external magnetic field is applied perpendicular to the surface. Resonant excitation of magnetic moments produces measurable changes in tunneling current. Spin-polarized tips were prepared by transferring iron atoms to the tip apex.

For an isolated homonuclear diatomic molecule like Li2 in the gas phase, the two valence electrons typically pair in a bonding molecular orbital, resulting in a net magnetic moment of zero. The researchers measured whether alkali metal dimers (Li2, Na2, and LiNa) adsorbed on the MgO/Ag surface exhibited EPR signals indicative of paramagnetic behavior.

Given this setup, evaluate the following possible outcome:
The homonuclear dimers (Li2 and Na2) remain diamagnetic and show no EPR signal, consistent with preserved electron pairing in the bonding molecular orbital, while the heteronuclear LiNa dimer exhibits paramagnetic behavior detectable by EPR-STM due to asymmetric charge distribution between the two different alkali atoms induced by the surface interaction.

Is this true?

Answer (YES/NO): NO